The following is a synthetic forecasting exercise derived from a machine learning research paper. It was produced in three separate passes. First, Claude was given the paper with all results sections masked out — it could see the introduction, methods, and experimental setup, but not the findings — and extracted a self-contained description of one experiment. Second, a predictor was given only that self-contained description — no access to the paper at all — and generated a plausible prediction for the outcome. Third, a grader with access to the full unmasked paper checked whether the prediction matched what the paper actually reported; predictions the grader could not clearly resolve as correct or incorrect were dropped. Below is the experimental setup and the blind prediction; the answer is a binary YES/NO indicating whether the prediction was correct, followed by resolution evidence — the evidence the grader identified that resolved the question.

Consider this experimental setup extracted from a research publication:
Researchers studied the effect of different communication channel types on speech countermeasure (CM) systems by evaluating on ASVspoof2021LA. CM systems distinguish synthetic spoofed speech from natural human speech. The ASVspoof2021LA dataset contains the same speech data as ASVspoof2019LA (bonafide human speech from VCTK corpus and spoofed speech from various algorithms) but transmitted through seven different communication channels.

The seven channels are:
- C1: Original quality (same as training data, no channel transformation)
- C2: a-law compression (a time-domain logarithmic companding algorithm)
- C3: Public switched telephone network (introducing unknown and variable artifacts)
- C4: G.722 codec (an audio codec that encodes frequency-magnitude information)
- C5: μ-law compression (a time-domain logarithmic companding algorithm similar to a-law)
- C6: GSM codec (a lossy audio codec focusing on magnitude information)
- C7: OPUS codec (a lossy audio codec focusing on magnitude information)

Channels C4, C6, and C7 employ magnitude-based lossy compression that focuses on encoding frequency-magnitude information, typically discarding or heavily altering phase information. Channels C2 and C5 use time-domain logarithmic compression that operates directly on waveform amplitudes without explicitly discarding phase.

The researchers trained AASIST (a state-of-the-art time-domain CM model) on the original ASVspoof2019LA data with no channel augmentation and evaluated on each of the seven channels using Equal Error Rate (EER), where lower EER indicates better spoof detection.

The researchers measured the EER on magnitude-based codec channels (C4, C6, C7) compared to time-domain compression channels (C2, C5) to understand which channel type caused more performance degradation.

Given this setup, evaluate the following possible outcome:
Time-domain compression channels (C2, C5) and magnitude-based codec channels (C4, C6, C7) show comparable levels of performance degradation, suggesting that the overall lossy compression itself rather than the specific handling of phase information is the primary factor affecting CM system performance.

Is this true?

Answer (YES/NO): NO